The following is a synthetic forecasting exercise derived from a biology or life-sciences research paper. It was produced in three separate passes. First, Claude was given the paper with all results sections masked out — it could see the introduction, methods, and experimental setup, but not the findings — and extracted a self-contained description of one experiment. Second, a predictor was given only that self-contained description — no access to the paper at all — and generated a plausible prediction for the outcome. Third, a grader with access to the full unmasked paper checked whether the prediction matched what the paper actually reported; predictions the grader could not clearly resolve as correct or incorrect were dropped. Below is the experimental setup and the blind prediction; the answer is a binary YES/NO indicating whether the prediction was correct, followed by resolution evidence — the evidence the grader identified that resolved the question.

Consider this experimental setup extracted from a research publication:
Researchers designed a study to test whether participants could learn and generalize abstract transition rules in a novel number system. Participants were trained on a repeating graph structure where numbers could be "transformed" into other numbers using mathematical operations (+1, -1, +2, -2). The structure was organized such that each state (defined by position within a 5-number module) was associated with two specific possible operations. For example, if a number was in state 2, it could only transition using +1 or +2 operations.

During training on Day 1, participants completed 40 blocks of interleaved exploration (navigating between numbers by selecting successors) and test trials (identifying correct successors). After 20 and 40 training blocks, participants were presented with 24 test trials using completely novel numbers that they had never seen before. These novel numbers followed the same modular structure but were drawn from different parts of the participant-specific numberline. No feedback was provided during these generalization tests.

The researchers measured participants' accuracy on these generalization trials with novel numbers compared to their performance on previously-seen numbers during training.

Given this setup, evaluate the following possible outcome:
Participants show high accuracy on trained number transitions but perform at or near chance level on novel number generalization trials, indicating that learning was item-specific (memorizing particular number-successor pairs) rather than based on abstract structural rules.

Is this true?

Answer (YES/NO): NO